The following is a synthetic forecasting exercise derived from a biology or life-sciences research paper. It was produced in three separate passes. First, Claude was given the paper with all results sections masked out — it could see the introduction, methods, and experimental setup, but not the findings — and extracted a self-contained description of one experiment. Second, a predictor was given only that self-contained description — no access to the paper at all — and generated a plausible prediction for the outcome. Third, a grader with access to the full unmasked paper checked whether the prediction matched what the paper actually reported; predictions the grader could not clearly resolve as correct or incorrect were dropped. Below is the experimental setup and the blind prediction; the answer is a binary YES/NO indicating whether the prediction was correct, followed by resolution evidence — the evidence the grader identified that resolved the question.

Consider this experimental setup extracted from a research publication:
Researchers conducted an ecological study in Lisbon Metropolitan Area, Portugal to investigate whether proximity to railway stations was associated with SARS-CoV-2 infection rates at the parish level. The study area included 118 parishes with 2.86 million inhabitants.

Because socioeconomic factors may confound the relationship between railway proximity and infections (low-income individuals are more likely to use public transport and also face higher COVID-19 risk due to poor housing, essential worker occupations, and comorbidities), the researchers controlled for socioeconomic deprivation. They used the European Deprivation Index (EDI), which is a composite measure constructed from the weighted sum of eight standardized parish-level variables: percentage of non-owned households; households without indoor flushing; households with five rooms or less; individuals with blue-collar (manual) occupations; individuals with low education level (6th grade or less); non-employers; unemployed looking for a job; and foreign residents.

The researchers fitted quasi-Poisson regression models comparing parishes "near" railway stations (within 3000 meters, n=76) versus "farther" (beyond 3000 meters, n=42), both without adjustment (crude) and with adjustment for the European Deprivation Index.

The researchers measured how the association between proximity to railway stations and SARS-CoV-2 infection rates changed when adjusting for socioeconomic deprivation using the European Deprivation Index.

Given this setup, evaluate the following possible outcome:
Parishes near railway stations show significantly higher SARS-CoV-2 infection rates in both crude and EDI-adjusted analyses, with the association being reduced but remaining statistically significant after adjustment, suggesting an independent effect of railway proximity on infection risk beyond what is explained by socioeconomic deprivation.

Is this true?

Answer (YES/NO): NO